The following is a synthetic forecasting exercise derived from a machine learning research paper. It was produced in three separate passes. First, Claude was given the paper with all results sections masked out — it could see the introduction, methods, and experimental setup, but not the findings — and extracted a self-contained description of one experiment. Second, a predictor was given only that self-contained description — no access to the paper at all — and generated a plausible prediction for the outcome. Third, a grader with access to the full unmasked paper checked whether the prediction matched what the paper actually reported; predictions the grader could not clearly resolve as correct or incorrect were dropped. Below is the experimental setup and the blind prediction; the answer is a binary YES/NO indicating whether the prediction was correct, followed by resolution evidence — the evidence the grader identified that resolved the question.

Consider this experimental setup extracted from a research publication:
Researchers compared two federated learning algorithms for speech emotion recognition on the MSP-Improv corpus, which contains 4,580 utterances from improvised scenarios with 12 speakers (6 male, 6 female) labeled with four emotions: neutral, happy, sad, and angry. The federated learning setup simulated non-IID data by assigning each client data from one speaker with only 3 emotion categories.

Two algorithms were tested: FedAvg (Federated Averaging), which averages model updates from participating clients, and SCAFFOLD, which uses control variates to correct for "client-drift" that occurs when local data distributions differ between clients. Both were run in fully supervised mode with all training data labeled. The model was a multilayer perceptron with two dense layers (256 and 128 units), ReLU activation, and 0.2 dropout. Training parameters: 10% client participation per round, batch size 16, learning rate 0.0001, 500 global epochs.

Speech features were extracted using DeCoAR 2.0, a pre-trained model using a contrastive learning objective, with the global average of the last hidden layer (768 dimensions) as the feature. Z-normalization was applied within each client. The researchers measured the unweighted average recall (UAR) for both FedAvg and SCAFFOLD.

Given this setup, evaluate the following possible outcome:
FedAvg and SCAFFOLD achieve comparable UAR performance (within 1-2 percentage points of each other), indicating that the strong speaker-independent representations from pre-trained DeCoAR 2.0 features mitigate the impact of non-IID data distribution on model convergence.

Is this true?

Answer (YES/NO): NO